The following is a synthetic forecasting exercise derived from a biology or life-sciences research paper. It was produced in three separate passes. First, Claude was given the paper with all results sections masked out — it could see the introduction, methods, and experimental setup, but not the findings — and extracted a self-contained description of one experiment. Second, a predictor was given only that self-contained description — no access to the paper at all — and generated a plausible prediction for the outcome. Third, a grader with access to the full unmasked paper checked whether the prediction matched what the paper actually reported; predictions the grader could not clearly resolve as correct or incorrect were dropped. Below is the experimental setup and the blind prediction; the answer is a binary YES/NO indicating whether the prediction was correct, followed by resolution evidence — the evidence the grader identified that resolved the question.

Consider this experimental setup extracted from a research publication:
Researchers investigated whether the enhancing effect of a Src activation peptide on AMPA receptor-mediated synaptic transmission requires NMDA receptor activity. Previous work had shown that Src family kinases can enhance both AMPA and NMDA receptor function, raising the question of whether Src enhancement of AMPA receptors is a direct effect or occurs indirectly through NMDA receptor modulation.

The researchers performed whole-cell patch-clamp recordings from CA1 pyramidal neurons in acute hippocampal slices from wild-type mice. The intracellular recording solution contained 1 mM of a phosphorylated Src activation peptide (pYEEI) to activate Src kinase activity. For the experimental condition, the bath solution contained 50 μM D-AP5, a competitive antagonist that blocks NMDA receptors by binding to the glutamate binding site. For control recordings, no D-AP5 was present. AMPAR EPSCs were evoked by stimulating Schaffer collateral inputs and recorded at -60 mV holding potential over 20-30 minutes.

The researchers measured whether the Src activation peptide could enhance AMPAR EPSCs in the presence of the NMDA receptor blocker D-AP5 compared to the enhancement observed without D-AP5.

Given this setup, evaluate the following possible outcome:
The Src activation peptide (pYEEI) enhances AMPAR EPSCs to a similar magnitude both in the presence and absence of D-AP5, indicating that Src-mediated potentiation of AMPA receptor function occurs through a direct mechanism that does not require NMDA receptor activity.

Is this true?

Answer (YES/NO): YES